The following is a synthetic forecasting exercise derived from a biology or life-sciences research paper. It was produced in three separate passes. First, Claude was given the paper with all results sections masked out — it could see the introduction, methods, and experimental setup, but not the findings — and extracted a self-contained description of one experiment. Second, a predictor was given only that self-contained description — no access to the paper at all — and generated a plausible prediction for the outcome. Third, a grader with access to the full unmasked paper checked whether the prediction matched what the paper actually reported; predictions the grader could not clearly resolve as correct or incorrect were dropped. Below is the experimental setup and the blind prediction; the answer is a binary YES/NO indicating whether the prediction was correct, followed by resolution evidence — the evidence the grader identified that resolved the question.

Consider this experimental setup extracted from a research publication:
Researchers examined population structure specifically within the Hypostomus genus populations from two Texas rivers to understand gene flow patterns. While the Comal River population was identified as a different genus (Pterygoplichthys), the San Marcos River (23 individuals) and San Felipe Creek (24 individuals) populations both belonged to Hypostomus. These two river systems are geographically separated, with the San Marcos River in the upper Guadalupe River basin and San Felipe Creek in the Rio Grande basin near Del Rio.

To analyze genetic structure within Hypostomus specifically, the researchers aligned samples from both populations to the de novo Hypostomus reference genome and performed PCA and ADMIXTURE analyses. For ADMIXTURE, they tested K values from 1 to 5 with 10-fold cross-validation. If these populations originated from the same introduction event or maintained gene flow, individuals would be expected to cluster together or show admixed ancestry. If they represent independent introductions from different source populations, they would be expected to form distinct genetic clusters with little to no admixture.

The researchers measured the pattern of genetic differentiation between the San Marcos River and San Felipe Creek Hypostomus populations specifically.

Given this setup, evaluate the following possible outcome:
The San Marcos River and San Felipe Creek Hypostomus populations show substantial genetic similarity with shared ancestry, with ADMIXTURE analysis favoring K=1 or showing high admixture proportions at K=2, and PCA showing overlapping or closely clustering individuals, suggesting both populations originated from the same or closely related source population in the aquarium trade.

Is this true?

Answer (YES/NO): NO